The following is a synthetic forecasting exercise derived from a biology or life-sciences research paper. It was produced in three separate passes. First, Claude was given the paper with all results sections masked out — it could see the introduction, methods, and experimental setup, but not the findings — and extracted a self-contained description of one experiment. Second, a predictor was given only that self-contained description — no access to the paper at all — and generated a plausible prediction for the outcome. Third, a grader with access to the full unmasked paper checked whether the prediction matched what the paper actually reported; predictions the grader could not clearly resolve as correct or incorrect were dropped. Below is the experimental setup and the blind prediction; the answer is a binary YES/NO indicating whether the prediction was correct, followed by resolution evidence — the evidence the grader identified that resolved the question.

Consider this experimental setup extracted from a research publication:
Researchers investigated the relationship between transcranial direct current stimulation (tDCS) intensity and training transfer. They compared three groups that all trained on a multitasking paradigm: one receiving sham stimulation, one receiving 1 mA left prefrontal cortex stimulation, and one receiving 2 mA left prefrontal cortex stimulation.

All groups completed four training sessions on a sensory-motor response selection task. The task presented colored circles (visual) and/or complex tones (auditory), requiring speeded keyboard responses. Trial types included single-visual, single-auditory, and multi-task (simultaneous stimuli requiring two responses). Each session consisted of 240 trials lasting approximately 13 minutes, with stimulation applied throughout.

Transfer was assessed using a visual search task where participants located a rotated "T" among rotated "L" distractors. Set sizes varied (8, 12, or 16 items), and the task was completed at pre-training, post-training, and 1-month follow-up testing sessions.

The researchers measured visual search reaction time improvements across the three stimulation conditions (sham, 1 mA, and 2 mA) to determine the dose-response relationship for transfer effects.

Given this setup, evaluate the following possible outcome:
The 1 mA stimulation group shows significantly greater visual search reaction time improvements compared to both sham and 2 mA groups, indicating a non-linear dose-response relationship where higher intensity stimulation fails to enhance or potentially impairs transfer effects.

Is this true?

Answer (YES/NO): NO